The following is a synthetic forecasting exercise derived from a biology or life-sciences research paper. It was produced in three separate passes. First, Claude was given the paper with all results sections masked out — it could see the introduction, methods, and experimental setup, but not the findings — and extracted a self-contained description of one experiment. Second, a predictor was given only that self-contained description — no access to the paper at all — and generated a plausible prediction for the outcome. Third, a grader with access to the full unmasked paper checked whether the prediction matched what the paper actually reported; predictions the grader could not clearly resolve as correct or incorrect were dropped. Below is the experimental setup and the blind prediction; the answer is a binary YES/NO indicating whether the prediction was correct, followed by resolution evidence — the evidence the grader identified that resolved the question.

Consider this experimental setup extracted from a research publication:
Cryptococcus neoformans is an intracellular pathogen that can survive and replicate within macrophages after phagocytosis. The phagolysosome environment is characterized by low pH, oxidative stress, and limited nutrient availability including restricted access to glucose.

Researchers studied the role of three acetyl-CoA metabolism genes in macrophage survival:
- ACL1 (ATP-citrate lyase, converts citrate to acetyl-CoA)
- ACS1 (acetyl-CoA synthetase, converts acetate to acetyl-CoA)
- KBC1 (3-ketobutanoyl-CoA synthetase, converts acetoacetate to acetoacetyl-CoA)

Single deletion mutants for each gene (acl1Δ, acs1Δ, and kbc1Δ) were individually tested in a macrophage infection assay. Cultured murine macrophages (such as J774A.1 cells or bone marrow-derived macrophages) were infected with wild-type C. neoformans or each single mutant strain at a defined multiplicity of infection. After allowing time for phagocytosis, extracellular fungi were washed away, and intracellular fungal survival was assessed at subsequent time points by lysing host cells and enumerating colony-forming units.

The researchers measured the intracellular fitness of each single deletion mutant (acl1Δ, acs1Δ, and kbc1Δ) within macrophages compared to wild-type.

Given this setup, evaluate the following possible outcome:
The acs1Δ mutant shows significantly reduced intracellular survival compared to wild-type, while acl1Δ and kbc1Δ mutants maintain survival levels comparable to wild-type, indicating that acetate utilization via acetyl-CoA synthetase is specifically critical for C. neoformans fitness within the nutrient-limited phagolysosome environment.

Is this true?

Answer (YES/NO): NO